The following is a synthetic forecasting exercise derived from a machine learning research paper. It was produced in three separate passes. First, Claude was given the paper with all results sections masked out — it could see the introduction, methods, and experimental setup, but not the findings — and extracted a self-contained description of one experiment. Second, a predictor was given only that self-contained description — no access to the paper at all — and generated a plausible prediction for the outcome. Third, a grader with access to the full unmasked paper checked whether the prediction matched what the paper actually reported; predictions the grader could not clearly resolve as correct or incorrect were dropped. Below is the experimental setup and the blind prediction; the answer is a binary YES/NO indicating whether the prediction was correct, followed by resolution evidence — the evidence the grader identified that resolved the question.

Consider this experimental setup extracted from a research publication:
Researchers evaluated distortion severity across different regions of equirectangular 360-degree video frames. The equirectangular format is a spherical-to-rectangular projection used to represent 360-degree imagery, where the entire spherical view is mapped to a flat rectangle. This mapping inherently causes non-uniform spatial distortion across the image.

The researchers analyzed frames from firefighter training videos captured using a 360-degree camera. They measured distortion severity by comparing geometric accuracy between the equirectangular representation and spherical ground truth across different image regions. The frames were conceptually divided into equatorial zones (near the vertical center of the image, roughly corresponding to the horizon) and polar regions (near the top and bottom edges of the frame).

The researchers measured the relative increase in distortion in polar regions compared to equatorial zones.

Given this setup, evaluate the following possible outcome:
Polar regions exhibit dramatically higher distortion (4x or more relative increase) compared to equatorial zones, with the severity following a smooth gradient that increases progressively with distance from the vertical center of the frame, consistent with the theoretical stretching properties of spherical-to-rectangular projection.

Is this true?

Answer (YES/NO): NO